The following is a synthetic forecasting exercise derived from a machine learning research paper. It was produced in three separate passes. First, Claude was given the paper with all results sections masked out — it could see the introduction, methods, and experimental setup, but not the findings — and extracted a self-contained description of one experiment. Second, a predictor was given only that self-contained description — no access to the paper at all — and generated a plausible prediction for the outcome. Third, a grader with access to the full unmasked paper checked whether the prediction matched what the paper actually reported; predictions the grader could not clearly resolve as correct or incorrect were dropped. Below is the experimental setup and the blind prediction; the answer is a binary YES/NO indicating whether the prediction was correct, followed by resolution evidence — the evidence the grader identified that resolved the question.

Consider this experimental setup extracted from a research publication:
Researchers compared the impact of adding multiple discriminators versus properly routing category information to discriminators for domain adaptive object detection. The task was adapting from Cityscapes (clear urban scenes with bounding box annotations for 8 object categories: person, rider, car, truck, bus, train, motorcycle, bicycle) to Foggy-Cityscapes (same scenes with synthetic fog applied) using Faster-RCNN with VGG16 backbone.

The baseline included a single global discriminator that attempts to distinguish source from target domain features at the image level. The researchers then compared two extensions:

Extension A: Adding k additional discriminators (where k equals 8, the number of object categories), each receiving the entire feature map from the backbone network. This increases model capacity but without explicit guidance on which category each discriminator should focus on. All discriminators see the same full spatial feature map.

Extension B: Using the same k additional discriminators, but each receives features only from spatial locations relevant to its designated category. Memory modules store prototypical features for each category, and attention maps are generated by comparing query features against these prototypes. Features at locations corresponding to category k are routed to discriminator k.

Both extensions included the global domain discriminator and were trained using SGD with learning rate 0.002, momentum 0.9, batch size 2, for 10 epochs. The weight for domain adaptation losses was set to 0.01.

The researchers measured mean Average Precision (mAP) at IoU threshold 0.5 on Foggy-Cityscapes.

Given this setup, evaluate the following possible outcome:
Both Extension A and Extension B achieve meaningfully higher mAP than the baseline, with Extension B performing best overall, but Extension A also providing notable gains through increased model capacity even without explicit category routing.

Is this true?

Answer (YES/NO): NO